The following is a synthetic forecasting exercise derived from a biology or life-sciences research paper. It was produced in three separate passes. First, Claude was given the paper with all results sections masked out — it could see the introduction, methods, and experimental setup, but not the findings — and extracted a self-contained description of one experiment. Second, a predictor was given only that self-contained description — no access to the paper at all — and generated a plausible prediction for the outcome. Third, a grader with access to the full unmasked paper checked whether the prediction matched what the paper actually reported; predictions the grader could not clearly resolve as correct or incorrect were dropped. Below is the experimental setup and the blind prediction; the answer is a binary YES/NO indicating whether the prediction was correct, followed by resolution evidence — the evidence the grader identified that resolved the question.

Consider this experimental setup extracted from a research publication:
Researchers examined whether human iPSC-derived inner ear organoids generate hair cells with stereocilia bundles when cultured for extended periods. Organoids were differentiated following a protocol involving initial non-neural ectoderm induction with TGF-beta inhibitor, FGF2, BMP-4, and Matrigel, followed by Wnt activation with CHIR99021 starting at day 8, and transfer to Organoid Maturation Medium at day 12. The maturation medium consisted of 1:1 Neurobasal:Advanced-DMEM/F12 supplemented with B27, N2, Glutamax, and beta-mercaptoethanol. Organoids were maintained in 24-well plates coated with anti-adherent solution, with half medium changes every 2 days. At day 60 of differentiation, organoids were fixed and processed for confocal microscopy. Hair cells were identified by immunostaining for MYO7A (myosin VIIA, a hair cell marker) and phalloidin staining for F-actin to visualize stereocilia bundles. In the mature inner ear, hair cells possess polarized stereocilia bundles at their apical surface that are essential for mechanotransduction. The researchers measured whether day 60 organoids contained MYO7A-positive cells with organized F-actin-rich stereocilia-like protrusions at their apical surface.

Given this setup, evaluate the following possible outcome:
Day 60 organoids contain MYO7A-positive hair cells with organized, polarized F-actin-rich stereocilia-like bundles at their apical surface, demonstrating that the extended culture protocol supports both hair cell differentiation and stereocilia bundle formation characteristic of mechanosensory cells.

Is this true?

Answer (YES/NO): NO